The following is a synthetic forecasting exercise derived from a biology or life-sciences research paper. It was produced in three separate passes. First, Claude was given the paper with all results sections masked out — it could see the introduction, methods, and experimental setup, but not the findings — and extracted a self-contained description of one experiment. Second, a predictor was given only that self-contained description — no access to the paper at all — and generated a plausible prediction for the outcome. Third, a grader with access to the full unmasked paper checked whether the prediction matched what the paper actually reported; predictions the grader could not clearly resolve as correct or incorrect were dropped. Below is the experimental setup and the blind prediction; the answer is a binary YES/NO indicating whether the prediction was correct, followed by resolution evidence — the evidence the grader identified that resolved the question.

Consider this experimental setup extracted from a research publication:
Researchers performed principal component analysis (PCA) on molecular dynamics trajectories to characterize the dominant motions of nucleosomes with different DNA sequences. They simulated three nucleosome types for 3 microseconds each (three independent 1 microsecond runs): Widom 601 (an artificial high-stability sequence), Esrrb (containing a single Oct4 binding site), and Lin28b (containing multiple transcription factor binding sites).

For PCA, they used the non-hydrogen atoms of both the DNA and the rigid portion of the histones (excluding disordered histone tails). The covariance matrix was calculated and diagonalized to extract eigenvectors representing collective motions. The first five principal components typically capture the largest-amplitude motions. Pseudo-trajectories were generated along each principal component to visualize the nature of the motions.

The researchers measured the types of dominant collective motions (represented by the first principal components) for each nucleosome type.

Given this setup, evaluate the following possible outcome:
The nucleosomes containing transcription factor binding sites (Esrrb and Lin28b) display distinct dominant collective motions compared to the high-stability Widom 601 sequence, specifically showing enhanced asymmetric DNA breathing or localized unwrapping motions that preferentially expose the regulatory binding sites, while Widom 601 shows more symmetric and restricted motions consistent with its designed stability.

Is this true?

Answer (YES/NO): NO